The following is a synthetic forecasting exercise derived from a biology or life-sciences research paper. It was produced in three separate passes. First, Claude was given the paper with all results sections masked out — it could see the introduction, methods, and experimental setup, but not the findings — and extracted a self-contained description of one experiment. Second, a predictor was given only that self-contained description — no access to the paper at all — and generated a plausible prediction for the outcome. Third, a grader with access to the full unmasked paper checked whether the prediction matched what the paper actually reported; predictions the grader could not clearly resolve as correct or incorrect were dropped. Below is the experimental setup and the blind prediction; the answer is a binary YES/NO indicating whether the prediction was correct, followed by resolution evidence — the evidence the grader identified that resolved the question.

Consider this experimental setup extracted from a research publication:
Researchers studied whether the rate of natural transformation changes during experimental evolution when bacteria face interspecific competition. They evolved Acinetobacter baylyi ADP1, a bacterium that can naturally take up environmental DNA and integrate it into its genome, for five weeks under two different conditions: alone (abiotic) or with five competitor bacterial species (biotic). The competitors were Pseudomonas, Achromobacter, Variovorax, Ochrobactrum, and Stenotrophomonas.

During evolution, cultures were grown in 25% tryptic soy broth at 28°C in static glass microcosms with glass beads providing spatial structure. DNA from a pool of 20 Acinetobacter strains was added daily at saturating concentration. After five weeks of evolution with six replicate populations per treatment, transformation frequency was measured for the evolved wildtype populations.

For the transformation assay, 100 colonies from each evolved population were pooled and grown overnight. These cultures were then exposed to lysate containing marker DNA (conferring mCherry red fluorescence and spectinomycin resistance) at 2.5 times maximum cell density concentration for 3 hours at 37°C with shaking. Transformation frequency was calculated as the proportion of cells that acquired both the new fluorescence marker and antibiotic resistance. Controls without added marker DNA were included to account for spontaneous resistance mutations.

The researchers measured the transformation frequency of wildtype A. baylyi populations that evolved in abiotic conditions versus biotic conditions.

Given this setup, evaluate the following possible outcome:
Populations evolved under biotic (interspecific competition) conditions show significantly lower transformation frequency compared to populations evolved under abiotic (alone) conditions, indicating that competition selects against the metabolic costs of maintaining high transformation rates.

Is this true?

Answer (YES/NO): NO